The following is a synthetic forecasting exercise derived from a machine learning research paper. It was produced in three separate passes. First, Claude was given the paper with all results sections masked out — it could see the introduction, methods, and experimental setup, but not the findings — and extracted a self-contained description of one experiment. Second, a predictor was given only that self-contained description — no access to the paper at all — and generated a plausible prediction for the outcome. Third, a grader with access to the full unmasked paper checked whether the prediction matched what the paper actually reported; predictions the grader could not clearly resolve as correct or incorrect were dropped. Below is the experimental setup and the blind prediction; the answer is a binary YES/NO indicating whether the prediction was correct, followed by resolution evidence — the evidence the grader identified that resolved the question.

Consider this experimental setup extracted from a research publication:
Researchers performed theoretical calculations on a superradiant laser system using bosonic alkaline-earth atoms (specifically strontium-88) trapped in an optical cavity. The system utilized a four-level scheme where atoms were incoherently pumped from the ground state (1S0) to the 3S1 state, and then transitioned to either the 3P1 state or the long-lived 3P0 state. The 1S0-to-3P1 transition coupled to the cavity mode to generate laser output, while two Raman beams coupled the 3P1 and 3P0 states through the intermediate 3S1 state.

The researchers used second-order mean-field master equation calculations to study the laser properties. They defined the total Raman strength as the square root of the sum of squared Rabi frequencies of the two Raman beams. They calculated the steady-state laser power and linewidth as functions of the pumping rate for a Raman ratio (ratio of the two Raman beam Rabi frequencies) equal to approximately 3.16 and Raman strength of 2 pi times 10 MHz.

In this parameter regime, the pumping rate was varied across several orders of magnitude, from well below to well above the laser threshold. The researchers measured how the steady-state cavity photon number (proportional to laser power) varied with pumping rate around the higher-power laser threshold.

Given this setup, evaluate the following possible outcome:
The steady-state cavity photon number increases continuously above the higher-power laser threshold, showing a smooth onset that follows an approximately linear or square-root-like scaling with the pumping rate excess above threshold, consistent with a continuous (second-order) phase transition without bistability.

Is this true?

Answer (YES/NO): NO